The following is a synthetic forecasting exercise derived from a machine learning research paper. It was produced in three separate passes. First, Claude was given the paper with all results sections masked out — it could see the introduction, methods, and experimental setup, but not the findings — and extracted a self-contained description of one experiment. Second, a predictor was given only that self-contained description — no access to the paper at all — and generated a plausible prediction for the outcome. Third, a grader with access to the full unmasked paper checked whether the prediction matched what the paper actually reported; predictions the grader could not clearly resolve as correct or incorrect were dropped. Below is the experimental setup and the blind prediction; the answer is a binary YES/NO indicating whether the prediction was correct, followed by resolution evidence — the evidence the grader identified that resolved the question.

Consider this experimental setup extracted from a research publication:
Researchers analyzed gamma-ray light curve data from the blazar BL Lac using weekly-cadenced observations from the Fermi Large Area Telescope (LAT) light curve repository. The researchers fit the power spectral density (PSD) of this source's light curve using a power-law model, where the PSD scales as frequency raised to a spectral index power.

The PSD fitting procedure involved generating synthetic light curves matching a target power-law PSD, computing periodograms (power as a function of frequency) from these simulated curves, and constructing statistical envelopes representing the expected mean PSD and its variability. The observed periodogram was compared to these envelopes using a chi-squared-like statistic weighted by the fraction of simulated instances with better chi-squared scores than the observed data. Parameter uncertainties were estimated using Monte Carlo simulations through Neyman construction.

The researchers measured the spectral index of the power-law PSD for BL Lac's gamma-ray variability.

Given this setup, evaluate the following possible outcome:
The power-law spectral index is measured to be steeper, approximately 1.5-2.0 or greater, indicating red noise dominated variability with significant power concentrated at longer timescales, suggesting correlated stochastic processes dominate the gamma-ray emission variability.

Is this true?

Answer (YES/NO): NO